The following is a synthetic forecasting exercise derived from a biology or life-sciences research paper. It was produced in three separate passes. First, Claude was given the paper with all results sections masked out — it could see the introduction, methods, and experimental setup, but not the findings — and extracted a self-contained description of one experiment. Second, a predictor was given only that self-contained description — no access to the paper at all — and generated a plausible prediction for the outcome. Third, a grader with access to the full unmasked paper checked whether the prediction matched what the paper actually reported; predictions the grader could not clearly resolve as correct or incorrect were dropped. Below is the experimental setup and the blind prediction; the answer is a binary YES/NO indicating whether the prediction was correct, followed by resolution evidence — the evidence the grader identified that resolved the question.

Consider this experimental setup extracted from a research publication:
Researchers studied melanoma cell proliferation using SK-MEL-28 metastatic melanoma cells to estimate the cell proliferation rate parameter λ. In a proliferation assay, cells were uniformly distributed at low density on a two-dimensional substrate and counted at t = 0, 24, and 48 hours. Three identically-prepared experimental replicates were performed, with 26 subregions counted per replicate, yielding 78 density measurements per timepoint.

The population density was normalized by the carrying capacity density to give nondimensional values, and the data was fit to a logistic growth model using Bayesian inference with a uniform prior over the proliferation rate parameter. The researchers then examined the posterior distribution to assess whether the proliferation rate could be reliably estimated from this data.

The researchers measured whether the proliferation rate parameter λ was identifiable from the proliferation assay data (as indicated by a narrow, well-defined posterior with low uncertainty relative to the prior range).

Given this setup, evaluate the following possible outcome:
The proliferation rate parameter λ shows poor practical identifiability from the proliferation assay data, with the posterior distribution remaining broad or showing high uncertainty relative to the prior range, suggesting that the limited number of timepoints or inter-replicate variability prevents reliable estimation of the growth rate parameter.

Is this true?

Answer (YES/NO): NO